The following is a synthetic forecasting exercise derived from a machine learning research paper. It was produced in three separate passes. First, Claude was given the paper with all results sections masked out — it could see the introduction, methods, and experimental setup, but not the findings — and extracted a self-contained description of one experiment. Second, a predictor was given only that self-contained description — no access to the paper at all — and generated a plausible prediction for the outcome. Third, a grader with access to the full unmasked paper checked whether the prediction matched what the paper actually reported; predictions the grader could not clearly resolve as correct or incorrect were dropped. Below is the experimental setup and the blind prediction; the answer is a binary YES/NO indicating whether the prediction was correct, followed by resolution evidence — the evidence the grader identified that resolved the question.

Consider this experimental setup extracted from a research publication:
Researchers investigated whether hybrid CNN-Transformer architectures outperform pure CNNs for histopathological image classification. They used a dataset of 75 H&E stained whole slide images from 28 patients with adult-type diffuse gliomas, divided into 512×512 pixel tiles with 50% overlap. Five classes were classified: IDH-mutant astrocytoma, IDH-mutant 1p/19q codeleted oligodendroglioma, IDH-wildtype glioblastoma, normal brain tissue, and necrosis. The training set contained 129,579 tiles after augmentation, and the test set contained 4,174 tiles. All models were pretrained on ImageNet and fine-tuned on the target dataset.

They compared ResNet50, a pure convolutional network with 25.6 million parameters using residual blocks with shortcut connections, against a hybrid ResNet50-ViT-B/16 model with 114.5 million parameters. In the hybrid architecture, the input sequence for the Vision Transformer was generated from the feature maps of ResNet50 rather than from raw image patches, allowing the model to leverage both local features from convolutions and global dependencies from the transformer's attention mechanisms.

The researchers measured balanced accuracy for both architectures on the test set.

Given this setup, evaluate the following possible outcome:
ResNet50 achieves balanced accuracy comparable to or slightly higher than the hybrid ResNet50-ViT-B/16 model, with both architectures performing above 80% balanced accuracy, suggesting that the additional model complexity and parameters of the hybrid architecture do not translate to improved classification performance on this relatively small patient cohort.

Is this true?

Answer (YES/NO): NO